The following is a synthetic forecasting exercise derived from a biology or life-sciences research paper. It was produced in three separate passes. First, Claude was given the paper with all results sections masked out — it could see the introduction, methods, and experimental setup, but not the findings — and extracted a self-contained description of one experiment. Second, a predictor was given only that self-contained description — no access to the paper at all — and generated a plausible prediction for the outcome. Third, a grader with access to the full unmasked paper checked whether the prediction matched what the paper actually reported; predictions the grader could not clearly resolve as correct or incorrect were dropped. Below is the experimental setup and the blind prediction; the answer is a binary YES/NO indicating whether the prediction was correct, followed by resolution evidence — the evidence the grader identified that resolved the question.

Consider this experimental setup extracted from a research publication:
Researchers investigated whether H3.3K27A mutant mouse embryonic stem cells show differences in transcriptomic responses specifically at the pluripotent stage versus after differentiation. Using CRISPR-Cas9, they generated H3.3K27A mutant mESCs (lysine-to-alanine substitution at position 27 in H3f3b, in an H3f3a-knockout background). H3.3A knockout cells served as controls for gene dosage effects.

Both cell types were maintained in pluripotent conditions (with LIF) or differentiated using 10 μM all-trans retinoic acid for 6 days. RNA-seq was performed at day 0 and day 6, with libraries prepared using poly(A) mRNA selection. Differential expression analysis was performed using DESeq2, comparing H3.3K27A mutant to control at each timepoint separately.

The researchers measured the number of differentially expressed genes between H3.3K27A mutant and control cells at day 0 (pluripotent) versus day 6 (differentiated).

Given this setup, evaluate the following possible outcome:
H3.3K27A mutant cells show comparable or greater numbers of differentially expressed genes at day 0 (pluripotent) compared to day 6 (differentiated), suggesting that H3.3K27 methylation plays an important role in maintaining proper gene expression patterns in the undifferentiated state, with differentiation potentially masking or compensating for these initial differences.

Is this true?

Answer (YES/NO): NO